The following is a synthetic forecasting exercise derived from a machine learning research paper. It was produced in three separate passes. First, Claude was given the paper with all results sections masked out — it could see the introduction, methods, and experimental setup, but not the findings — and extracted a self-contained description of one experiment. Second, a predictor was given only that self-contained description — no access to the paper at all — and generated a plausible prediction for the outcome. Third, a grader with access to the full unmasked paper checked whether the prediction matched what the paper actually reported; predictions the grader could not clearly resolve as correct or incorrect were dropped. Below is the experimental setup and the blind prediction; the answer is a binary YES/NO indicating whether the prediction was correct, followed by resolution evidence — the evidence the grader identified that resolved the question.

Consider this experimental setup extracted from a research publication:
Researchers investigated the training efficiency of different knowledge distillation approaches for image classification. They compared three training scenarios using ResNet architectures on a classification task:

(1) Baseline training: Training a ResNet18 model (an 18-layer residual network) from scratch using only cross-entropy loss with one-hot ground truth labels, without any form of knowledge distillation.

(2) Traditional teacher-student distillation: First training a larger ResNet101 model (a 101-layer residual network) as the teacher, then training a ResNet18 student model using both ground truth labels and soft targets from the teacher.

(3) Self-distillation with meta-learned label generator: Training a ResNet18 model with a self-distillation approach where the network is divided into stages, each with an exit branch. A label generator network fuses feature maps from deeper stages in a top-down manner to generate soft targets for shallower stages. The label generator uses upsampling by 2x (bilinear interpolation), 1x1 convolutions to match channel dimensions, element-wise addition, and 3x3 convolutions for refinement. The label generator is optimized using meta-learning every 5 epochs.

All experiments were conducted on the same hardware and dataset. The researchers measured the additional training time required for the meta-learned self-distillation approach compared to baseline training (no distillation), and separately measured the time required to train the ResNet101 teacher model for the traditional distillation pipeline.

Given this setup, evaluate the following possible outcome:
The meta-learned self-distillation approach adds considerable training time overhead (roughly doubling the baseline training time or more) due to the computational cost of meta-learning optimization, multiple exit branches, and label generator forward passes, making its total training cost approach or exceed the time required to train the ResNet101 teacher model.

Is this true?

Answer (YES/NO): NO